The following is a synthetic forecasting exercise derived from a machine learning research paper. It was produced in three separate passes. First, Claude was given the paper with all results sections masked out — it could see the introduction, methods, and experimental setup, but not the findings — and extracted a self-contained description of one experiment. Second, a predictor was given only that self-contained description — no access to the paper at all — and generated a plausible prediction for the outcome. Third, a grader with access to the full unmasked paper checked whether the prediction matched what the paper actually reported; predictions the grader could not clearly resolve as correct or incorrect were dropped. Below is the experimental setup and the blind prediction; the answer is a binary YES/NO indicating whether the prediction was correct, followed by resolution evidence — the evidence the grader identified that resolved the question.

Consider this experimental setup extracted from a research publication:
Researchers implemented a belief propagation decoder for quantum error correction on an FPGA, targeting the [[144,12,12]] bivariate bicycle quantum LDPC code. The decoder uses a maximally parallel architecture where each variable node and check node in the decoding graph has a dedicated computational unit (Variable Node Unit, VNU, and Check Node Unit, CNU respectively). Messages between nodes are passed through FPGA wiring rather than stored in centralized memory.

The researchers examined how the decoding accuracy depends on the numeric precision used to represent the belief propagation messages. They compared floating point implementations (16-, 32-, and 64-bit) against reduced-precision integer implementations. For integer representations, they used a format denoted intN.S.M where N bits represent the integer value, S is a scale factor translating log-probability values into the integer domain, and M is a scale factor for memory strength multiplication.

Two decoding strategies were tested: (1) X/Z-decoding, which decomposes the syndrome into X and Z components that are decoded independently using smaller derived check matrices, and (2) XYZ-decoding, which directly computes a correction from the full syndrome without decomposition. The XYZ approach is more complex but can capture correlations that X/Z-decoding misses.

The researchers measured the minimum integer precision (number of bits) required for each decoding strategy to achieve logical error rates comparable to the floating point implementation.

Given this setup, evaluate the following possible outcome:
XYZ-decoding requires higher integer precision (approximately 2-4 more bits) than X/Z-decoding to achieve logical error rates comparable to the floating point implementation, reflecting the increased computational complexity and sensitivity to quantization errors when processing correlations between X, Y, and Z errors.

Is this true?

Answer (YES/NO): YES